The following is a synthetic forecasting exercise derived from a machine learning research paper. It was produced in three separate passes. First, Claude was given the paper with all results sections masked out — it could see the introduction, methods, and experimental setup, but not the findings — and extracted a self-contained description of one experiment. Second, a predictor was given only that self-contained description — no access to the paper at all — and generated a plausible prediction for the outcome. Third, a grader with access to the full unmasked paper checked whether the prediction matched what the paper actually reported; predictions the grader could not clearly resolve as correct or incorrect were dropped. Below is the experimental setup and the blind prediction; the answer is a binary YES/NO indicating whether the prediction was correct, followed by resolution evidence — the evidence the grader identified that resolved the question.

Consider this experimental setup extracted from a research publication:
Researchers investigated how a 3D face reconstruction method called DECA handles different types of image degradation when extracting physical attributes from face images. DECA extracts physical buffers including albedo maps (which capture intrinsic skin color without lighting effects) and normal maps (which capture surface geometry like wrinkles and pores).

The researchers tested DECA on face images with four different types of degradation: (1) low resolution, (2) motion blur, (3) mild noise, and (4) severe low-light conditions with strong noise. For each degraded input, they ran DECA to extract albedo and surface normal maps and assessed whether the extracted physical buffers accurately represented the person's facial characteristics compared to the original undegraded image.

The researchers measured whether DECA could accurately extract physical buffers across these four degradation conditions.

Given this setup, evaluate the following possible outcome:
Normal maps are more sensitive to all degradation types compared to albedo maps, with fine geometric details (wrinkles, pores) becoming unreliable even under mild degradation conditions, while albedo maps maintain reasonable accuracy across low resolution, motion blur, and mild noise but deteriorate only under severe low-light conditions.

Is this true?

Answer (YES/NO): NO